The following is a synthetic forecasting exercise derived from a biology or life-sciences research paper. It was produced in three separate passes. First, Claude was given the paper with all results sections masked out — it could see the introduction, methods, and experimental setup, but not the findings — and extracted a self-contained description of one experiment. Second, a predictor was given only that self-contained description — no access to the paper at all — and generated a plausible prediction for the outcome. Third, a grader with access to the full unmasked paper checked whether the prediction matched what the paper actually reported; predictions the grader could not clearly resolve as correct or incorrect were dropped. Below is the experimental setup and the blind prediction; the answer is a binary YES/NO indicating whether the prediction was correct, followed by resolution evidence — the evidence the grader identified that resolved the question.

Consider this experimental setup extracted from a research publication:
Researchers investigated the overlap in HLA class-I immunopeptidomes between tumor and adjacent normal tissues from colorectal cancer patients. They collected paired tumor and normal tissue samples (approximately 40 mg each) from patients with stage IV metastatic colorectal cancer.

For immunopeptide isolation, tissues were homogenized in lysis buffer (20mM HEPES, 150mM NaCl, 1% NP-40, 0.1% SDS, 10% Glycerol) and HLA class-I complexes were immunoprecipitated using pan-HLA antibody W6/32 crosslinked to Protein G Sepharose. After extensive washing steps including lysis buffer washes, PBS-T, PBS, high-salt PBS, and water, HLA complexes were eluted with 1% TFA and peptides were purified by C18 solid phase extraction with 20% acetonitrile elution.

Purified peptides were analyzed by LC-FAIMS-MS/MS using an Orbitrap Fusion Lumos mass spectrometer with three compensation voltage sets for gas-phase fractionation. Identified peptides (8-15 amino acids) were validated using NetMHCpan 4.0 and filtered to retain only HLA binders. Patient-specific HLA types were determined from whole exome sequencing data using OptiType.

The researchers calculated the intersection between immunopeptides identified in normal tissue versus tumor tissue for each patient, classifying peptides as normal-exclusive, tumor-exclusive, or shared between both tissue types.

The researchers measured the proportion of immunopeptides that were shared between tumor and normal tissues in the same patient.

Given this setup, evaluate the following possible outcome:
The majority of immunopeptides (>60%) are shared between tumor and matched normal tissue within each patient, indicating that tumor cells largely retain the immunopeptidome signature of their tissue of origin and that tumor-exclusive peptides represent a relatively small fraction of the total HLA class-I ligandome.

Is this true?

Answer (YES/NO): NO